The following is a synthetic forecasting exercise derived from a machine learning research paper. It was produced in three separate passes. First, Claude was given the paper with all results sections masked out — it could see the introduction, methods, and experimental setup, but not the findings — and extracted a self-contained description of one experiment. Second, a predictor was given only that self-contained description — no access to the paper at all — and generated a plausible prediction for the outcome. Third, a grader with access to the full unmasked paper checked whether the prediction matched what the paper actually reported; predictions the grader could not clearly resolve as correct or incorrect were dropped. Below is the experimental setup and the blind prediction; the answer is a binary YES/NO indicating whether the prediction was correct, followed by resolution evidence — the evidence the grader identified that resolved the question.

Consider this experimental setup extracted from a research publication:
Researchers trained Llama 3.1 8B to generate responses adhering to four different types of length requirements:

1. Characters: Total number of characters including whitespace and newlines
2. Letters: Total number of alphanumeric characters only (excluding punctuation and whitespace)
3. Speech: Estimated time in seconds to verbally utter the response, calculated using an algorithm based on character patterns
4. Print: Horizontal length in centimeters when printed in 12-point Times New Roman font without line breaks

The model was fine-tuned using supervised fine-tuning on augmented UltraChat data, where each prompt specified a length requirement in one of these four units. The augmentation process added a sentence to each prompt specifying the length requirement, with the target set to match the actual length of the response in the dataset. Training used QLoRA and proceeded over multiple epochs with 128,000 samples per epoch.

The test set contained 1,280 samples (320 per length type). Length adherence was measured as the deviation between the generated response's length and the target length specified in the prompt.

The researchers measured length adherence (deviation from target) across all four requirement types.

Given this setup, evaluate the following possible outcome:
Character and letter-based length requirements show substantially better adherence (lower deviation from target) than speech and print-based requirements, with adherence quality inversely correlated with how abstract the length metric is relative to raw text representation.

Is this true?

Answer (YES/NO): NO